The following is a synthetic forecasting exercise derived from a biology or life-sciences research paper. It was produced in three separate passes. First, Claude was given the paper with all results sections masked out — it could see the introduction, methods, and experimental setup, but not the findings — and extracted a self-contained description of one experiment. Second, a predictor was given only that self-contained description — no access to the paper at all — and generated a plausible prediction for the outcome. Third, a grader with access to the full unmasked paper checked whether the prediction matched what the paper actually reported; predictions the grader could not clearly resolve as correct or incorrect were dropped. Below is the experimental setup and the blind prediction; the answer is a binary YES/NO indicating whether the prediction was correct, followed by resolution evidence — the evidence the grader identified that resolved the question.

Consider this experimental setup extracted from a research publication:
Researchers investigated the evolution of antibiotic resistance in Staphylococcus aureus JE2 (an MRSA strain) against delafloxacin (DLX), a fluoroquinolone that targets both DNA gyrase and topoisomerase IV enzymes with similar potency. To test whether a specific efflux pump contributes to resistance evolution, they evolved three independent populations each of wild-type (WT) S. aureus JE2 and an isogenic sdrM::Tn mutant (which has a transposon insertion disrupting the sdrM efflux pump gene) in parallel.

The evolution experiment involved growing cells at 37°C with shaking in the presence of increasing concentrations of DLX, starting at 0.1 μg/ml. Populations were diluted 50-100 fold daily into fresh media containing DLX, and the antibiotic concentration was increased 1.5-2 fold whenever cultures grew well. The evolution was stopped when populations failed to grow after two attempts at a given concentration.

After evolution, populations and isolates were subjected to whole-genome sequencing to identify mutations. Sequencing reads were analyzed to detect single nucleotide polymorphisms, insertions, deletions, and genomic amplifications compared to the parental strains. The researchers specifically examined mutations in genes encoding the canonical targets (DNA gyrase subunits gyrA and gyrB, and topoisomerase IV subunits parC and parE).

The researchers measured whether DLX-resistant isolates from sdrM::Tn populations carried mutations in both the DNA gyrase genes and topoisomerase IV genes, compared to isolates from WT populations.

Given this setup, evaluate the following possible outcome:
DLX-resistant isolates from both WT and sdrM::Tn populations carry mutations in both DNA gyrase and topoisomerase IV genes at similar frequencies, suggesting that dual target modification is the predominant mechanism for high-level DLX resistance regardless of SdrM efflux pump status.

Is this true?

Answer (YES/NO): NO